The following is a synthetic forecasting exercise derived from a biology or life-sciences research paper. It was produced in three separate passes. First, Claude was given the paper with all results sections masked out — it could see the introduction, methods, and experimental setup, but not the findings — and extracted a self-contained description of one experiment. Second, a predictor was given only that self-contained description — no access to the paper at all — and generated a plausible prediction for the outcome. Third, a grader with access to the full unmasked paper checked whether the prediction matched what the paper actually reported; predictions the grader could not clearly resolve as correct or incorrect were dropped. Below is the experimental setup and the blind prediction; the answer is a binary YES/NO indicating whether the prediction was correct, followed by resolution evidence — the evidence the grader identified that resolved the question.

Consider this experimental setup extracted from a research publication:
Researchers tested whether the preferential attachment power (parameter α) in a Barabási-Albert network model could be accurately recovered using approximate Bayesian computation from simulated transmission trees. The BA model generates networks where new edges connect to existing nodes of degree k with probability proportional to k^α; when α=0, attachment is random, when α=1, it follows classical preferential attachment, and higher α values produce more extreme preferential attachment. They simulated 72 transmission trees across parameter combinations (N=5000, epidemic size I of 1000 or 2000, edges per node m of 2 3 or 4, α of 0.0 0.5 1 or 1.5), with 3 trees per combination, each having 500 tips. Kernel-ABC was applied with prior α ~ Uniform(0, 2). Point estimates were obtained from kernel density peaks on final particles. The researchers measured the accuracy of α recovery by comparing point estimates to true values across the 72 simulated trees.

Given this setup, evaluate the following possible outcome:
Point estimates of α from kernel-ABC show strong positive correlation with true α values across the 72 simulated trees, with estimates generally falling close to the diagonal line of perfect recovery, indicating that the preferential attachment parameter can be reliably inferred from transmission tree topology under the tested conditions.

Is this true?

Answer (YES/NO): YES